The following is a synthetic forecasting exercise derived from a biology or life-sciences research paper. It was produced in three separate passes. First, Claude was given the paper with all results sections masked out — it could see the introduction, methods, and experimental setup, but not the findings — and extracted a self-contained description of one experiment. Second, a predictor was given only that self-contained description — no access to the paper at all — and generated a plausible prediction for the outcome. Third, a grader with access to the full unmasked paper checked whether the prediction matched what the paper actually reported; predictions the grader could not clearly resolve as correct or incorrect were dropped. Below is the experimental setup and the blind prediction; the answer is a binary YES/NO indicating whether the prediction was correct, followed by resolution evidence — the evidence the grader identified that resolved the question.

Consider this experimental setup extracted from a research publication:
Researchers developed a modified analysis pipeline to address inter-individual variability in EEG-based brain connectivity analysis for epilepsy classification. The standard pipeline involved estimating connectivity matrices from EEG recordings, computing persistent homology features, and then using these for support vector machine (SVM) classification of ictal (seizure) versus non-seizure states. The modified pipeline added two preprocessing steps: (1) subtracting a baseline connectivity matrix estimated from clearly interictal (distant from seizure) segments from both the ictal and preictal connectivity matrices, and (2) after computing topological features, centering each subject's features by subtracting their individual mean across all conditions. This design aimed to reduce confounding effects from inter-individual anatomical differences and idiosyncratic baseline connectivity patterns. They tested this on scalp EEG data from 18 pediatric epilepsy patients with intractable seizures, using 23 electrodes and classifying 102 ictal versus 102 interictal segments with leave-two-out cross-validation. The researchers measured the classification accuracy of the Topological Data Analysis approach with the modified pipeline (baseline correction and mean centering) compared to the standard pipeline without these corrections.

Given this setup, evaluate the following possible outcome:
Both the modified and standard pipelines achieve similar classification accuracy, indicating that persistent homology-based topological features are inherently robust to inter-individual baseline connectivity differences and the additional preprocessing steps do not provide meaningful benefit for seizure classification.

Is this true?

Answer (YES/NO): NO